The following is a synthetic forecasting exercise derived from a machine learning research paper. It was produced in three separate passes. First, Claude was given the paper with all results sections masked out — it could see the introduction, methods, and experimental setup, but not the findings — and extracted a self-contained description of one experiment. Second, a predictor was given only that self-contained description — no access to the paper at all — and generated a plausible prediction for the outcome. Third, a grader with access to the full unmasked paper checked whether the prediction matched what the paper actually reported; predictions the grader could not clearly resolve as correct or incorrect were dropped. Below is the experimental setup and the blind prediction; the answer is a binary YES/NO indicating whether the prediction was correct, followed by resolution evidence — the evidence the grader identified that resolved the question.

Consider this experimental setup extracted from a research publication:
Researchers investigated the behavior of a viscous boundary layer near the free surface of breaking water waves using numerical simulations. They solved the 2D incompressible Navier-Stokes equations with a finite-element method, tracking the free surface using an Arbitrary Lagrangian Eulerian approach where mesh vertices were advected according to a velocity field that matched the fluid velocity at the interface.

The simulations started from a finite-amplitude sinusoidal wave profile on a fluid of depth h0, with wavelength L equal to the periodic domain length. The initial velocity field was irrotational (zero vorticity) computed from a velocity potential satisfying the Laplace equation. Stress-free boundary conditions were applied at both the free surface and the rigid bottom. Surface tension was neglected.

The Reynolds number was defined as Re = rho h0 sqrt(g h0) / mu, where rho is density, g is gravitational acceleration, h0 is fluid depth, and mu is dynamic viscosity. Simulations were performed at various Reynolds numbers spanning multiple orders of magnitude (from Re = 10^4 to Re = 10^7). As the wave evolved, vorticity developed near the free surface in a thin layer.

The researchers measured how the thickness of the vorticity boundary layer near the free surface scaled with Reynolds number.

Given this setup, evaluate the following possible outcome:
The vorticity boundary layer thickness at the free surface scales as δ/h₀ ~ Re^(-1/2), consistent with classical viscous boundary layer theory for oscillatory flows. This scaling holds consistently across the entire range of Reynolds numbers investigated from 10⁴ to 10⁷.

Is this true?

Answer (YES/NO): NO